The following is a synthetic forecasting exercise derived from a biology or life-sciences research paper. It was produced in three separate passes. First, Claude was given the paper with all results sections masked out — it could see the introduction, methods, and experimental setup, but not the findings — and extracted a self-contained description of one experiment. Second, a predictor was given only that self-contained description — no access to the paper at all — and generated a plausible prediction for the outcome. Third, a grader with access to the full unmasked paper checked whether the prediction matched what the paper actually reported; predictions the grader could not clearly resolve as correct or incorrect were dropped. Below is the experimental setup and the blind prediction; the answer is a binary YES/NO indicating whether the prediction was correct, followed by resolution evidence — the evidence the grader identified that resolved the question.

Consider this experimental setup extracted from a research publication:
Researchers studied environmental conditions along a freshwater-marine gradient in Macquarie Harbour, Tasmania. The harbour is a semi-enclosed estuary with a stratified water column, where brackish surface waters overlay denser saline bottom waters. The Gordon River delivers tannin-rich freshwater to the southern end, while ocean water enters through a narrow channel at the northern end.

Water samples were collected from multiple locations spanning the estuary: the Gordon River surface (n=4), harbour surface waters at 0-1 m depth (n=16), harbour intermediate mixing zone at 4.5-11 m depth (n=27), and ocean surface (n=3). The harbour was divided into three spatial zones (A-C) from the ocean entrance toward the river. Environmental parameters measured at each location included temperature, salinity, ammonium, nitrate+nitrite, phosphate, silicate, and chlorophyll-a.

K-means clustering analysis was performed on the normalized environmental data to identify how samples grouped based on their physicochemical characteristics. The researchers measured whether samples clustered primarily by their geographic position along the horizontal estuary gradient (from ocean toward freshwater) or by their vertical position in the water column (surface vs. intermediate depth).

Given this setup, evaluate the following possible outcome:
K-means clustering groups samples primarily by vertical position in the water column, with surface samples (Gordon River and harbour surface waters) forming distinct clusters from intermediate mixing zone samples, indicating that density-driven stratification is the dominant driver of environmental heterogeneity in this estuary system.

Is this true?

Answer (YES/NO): NO